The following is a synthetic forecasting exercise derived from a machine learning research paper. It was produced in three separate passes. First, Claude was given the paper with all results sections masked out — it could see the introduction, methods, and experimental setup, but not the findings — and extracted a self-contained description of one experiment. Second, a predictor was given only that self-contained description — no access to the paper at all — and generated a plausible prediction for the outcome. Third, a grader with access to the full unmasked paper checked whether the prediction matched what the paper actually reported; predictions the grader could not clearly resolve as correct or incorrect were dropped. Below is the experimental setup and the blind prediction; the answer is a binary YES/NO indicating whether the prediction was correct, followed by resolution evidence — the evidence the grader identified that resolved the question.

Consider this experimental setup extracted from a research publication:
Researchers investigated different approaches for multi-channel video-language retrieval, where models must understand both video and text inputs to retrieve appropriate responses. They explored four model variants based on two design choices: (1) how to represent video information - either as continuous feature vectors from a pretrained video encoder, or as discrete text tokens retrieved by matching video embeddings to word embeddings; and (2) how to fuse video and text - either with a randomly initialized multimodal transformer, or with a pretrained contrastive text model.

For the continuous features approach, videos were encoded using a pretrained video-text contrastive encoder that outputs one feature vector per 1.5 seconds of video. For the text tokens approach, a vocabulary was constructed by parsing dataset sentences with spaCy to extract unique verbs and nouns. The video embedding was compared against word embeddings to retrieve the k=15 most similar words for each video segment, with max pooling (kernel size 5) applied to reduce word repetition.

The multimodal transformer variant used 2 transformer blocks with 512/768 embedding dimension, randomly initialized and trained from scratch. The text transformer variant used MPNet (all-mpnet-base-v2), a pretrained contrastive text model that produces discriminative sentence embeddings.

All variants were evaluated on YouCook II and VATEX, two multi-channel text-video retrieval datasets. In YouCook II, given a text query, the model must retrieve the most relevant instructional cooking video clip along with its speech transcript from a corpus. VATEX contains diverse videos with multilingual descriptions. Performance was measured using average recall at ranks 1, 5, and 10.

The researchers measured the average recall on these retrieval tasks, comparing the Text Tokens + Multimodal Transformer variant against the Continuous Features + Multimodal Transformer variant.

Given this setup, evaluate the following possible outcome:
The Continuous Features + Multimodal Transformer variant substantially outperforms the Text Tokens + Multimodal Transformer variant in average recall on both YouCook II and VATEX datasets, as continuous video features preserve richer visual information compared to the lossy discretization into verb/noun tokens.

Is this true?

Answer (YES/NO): NO